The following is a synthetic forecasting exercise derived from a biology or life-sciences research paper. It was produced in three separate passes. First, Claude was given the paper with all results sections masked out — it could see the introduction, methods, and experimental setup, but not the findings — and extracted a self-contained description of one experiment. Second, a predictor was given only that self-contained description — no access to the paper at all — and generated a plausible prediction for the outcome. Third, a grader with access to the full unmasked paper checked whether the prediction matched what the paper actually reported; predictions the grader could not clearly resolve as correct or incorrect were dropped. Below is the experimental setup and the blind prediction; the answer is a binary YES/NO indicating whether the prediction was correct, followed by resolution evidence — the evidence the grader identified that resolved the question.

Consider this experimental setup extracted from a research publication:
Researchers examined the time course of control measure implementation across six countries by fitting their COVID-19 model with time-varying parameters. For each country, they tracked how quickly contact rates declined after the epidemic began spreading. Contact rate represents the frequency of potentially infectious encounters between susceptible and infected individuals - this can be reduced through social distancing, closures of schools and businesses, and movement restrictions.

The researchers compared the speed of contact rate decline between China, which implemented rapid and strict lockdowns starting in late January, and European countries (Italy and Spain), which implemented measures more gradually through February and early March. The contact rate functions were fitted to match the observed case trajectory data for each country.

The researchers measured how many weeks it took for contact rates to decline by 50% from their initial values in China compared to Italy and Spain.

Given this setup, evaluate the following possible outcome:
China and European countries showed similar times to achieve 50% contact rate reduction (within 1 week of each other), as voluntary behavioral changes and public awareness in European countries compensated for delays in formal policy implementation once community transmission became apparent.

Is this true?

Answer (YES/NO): NO